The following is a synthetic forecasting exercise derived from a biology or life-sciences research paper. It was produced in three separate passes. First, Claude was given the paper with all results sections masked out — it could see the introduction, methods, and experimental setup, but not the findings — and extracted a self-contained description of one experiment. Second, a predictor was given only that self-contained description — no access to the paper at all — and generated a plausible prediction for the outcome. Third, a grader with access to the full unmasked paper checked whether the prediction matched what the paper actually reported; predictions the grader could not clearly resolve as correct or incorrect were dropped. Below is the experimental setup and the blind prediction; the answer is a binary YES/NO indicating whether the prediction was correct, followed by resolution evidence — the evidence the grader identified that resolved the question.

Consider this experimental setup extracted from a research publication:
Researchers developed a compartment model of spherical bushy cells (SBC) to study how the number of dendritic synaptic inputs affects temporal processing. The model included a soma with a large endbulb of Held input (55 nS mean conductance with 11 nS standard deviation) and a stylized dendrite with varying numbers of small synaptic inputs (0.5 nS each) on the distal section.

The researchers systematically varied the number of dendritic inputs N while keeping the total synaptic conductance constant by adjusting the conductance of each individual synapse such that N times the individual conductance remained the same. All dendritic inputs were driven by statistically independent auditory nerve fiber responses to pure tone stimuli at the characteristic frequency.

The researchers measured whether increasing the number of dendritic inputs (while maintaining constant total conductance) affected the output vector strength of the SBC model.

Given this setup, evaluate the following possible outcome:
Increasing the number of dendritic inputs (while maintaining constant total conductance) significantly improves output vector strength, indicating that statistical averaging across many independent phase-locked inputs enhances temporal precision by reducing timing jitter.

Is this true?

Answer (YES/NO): NO